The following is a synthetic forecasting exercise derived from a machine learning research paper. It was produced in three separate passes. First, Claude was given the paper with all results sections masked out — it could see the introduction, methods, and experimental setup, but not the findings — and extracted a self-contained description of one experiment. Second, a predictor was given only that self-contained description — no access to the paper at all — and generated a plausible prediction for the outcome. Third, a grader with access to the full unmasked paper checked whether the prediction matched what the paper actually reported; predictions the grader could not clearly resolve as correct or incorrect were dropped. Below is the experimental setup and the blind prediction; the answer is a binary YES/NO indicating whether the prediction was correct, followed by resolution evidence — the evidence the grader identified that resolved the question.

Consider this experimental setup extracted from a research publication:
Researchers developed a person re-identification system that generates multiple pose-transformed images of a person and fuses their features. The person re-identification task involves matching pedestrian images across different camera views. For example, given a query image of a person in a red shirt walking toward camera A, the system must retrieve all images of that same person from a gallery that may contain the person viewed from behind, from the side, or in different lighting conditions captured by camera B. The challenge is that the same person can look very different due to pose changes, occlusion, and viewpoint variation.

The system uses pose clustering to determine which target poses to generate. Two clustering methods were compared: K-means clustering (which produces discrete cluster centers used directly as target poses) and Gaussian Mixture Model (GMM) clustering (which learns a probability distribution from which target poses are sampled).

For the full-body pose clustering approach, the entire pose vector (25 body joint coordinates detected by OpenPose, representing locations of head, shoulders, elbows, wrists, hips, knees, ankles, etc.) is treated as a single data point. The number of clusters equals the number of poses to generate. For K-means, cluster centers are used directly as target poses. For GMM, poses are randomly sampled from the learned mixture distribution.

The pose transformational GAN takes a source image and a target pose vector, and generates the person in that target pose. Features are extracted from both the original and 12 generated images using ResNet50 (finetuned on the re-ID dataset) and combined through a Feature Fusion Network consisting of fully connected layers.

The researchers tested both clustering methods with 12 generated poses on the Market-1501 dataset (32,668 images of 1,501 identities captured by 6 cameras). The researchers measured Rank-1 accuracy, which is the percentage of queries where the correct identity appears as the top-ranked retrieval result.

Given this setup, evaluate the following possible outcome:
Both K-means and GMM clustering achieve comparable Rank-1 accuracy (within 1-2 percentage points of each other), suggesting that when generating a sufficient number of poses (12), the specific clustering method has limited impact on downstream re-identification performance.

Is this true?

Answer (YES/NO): NO